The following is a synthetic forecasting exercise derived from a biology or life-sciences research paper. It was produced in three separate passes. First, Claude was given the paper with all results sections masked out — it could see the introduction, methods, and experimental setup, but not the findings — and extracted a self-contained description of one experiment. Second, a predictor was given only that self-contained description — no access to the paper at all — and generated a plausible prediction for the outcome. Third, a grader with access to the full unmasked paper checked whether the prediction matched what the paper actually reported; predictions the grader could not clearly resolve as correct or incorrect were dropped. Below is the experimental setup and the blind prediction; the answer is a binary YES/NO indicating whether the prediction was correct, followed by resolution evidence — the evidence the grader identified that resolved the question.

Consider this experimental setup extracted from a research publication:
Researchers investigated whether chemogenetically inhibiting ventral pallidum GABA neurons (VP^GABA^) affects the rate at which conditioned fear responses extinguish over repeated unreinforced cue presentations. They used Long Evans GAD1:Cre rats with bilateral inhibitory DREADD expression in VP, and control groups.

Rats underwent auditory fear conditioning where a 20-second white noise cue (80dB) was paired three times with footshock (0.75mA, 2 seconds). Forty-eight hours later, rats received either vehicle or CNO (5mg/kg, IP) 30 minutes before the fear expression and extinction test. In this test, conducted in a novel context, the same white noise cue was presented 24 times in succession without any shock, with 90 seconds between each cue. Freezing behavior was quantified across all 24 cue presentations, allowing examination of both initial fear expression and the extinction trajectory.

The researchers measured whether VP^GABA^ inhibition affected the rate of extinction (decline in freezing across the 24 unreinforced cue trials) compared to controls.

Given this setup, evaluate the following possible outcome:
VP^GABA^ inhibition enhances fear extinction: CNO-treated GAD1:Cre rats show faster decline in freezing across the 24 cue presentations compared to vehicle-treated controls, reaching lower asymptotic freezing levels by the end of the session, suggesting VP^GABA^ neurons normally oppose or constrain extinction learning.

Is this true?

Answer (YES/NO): NO